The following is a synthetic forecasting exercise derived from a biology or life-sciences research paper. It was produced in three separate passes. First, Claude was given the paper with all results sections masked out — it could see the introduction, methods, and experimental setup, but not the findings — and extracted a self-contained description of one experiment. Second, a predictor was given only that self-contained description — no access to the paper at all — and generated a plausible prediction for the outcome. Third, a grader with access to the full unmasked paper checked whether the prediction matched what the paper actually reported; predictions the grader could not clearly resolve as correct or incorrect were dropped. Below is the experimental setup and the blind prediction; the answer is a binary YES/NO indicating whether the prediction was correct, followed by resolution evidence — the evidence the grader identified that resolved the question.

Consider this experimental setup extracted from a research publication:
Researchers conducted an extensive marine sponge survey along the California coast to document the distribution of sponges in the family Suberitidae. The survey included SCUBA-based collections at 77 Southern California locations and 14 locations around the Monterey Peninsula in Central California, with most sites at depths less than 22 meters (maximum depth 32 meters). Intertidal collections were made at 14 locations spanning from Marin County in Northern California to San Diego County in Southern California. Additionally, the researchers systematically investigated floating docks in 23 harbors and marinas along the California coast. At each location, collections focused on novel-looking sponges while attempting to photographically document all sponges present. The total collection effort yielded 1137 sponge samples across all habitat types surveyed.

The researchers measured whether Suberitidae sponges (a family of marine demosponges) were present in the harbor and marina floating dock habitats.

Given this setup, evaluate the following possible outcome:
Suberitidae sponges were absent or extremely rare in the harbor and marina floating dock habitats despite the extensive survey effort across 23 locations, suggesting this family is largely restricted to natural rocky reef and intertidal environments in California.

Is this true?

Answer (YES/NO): YES